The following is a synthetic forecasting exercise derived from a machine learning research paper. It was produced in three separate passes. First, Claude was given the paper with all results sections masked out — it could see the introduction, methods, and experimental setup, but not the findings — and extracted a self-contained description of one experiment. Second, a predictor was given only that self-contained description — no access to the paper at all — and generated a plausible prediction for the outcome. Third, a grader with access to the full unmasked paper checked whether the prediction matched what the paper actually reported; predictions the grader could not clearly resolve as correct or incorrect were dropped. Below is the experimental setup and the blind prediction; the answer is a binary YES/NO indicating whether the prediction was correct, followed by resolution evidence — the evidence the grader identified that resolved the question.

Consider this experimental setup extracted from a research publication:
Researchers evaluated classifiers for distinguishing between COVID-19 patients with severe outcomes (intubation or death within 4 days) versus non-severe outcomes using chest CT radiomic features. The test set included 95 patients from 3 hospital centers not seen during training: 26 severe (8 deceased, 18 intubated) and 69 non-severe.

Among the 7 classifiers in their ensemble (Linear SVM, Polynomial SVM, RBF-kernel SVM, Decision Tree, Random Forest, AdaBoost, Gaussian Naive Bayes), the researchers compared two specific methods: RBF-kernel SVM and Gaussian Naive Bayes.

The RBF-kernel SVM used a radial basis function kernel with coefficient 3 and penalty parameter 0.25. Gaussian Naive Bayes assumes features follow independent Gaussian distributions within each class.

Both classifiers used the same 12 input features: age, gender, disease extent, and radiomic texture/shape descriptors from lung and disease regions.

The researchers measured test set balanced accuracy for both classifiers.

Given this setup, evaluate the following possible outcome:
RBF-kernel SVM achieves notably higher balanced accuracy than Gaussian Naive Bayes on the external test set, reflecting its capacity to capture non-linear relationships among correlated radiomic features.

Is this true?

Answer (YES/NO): NO